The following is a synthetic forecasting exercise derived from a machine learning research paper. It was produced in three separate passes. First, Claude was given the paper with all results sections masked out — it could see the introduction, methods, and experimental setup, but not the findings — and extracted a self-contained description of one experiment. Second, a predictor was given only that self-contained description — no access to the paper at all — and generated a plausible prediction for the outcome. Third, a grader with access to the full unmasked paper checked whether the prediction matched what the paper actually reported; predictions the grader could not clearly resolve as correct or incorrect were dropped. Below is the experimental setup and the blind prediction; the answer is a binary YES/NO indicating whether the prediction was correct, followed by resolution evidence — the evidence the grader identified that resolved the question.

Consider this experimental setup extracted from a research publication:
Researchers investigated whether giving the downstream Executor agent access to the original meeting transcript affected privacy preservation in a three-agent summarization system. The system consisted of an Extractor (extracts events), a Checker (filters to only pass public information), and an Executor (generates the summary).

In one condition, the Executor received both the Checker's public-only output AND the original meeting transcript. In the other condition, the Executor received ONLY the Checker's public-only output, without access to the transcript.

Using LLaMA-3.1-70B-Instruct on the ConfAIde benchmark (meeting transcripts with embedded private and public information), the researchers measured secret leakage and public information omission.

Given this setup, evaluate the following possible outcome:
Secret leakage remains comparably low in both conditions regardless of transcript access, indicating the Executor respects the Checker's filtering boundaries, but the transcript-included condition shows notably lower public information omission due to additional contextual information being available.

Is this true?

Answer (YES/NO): NO